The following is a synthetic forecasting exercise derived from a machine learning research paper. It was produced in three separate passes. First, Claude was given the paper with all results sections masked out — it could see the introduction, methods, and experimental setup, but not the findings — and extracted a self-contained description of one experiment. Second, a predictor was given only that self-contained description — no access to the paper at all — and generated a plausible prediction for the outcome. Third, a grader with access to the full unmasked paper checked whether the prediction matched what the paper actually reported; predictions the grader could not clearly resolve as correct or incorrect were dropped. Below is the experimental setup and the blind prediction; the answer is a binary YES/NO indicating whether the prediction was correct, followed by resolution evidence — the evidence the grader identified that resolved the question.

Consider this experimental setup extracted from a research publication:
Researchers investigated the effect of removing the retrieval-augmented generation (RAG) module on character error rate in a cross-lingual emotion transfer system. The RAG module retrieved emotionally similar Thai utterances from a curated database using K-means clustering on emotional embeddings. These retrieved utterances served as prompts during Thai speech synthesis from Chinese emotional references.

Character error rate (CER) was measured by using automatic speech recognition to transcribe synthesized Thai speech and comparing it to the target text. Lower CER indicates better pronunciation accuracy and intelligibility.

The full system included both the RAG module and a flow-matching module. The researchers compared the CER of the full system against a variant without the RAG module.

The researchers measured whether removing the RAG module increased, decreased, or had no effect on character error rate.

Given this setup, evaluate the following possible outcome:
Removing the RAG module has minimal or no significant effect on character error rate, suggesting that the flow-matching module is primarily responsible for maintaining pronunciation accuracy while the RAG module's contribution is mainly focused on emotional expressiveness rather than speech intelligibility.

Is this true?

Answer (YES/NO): NO